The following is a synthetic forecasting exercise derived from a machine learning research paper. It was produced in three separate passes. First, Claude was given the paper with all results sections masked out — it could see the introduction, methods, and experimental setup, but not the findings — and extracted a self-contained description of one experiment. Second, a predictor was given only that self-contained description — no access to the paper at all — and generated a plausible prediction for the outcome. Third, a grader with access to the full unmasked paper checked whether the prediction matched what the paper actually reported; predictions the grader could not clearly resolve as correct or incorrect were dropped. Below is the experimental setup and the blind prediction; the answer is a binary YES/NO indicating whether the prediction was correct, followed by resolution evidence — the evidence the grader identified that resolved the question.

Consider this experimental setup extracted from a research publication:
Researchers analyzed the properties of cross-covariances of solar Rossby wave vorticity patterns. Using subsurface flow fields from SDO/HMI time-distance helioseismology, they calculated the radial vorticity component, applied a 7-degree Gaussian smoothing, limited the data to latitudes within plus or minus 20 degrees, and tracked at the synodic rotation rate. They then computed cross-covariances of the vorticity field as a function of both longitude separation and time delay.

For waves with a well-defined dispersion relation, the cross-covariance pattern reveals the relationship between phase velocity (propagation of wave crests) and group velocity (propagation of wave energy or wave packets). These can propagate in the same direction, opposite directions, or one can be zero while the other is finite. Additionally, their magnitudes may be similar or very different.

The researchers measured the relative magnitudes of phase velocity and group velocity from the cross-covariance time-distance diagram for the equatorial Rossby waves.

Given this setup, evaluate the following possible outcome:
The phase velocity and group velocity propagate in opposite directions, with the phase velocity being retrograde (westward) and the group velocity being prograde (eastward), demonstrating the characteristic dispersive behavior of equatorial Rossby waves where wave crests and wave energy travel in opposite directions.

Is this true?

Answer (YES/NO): YES